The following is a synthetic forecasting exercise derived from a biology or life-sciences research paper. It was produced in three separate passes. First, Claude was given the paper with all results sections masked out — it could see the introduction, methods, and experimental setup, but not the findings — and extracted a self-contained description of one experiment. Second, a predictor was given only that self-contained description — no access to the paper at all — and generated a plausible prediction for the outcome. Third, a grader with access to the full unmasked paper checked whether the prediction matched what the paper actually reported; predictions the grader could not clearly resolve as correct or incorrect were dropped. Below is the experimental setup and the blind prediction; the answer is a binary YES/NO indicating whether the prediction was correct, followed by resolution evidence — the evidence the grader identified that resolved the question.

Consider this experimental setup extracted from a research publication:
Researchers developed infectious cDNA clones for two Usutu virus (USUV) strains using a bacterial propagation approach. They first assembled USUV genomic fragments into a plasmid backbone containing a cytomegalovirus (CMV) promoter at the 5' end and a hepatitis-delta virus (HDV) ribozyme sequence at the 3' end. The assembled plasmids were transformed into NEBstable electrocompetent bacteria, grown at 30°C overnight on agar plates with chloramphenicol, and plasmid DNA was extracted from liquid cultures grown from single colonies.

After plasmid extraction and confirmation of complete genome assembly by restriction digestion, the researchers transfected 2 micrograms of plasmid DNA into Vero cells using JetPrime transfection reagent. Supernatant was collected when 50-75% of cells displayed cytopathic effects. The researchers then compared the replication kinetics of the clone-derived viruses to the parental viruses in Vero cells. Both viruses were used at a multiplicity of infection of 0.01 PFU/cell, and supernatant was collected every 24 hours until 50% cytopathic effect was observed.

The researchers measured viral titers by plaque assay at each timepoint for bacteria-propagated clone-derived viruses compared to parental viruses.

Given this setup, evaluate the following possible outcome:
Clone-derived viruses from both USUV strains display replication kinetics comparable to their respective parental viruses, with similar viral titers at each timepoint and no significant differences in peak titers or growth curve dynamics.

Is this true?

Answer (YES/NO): NO